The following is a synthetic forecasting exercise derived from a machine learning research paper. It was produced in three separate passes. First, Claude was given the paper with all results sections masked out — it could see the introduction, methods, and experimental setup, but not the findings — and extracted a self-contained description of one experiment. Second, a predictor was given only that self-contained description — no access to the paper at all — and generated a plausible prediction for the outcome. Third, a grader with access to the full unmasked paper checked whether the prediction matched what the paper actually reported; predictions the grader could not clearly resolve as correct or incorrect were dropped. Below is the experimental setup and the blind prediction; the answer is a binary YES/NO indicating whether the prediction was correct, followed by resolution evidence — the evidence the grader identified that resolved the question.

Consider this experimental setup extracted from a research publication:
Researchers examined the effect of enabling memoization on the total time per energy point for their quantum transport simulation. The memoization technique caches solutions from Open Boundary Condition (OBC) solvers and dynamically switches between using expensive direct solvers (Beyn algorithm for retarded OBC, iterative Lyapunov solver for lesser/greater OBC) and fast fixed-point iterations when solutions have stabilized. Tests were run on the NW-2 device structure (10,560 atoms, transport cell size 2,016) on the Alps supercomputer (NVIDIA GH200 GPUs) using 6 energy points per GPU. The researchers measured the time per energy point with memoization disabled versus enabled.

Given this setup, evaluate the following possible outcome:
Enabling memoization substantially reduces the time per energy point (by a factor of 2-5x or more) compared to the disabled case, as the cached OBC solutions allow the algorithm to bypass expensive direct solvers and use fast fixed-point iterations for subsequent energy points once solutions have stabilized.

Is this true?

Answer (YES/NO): NO